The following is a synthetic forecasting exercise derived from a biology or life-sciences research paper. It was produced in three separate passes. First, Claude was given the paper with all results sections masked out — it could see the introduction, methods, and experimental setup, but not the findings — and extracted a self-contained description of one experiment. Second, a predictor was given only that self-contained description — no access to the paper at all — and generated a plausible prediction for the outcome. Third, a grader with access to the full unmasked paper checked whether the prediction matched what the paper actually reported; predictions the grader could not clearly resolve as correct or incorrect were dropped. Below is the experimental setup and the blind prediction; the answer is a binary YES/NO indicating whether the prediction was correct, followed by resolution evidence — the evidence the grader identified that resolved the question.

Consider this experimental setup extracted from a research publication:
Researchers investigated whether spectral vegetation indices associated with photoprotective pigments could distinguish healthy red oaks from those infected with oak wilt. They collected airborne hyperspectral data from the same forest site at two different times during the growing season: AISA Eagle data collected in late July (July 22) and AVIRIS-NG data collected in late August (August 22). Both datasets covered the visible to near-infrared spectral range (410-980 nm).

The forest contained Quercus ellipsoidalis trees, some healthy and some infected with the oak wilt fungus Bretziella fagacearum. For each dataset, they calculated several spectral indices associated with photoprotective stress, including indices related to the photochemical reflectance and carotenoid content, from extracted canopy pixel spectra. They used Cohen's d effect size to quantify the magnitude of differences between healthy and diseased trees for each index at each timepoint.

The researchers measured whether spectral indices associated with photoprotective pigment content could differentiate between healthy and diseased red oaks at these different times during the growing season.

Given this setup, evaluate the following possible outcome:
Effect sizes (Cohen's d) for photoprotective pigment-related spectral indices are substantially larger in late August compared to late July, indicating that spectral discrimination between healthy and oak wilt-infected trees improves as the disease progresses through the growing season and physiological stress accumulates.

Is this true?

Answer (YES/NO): NO